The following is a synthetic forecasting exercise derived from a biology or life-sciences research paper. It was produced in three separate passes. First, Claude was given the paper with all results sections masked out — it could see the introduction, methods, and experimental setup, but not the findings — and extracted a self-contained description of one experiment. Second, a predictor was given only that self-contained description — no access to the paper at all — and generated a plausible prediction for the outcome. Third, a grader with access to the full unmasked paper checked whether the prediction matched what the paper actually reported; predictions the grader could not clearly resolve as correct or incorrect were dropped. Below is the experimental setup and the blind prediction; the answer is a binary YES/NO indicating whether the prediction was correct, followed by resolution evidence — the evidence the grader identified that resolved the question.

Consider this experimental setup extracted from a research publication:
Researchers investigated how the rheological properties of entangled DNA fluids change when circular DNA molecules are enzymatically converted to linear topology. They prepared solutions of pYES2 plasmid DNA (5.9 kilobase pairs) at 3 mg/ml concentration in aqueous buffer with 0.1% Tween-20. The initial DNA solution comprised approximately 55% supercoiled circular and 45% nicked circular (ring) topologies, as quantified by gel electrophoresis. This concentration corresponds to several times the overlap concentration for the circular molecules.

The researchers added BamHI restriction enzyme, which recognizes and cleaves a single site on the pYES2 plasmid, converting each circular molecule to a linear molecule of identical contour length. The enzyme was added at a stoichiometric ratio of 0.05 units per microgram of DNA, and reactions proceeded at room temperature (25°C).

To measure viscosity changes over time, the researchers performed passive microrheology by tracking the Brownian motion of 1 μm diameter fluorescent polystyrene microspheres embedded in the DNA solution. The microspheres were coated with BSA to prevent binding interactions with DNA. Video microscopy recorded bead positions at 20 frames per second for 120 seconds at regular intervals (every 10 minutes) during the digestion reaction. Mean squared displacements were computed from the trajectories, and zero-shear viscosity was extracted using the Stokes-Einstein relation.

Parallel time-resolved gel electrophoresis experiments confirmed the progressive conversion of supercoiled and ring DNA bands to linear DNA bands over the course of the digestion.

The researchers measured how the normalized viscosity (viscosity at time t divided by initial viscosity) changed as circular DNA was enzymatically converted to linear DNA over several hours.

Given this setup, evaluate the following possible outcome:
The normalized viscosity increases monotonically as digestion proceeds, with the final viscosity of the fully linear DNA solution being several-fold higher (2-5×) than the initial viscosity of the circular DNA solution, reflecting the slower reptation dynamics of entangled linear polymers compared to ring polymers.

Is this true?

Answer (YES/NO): YES